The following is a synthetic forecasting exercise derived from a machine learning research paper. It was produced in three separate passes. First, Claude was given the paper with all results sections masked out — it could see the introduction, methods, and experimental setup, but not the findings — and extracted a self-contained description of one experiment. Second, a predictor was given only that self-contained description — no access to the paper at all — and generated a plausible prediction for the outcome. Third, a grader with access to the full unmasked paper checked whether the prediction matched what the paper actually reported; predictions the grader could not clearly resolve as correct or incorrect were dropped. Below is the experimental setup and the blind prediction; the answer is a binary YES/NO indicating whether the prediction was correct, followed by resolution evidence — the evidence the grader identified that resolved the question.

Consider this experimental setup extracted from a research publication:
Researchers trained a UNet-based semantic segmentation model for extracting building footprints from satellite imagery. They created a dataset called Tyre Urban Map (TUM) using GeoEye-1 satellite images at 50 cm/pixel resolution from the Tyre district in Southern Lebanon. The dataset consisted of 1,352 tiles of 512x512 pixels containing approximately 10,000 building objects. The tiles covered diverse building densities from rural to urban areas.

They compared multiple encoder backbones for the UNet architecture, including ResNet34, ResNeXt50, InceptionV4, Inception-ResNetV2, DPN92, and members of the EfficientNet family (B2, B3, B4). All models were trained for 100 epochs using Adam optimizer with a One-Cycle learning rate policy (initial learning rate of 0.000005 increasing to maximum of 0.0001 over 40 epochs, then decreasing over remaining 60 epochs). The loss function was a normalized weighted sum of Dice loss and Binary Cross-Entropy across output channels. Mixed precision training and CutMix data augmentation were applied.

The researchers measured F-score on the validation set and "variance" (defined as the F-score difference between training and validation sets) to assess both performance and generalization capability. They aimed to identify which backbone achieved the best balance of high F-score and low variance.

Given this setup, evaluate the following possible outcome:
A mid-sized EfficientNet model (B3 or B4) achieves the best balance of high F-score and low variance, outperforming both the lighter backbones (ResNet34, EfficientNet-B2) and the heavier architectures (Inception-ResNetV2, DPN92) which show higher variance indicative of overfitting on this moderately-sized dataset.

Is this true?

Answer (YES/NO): YES